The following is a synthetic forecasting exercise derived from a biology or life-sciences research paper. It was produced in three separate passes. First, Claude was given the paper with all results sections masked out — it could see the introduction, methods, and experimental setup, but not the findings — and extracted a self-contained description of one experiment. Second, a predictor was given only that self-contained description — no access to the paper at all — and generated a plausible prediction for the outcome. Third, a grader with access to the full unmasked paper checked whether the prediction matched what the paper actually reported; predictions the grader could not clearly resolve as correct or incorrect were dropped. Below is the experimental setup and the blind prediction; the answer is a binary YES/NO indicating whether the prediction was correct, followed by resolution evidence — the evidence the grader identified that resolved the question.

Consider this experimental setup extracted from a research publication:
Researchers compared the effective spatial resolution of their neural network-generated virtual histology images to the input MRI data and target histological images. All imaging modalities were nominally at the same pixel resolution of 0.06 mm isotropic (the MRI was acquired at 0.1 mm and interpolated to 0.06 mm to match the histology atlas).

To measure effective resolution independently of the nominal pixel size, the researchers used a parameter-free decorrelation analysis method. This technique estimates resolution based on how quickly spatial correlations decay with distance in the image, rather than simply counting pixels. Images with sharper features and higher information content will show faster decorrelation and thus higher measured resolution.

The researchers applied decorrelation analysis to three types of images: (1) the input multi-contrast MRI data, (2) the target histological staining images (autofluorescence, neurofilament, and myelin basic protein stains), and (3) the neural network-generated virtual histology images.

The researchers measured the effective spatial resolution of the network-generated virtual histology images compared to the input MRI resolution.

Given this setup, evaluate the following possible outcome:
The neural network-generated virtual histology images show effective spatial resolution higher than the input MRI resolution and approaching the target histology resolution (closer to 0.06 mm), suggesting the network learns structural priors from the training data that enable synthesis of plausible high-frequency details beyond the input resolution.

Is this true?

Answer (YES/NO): NO